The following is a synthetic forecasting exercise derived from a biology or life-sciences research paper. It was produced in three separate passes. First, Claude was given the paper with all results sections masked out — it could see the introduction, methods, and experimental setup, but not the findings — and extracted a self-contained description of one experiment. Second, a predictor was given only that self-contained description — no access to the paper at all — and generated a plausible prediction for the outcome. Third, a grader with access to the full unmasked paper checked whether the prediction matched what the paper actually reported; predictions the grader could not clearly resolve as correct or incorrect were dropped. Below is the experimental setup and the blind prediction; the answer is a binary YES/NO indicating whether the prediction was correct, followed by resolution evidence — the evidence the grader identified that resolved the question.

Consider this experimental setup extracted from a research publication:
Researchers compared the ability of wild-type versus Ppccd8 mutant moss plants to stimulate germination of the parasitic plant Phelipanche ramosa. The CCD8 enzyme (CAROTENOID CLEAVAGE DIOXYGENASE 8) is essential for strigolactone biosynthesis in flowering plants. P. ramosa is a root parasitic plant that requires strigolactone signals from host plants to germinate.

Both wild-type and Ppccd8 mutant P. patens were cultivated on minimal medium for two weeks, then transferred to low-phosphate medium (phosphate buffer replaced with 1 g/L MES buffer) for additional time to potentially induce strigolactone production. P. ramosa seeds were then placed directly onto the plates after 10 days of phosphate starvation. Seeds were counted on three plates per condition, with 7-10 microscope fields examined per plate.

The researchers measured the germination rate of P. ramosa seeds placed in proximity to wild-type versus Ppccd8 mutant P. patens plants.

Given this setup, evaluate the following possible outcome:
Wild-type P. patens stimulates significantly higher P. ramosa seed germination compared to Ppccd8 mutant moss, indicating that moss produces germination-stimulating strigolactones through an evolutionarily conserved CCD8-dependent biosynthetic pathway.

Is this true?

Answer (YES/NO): YES